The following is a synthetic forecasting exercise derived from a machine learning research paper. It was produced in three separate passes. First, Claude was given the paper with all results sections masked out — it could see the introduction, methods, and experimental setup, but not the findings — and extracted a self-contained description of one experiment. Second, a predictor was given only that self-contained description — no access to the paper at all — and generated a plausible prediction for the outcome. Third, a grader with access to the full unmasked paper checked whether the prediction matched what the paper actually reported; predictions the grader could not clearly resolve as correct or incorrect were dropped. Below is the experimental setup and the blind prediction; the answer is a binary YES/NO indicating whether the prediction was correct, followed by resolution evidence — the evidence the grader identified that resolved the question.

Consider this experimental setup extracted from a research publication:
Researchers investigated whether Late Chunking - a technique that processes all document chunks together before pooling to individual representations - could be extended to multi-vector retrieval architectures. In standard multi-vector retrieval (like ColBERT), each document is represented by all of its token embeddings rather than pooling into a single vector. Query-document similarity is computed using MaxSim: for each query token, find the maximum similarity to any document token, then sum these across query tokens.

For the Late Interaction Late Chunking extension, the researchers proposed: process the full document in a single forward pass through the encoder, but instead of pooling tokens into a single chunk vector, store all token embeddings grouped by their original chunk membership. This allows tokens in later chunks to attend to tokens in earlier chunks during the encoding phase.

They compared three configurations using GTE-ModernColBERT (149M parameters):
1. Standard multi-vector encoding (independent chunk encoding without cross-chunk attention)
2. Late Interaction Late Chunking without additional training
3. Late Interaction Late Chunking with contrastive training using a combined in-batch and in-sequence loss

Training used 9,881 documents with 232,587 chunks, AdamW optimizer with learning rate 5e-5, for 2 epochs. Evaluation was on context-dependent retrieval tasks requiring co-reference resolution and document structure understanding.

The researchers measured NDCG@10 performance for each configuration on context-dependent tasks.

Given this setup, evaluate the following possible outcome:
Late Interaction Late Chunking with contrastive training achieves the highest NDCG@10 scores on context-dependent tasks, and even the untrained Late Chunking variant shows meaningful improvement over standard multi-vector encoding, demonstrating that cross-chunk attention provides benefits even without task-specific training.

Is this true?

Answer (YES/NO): NO